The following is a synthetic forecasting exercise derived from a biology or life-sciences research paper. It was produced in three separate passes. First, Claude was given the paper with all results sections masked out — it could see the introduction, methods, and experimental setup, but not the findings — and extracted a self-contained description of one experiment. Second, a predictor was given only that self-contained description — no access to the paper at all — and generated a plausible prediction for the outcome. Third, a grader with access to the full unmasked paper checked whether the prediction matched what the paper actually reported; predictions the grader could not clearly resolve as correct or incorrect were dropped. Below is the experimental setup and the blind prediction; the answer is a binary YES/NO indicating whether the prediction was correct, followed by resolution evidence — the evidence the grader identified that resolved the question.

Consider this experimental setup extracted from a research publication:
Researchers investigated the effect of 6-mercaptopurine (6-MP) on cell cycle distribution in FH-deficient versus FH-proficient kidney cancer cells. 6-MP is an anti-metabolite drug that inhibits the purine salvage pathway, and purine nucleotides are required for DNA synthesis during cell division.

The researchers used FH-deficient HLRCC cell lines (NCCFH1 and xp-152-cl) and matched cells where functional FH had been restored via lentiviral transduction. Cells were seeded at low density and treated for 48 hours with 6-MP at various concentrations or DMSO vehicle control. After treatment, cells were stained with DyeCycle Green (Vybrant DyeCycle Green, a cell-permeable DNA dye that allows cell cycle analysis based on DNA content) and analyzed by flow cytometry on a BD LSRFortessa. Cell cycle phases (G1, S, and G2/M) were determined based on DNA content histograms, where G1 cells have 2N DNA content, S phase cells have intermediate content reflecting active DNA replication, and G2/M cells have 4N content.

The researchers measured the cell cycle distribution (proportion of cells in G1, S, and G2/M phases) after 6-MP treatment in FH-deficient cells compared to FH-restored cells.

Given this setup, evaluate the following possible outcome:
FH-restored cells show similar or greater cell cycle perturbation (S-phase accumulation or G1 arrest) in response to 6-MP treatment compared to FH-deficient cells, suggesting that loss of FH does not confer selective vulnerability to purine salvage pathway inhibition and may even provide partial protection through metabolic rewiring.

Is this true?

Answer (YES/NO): NO